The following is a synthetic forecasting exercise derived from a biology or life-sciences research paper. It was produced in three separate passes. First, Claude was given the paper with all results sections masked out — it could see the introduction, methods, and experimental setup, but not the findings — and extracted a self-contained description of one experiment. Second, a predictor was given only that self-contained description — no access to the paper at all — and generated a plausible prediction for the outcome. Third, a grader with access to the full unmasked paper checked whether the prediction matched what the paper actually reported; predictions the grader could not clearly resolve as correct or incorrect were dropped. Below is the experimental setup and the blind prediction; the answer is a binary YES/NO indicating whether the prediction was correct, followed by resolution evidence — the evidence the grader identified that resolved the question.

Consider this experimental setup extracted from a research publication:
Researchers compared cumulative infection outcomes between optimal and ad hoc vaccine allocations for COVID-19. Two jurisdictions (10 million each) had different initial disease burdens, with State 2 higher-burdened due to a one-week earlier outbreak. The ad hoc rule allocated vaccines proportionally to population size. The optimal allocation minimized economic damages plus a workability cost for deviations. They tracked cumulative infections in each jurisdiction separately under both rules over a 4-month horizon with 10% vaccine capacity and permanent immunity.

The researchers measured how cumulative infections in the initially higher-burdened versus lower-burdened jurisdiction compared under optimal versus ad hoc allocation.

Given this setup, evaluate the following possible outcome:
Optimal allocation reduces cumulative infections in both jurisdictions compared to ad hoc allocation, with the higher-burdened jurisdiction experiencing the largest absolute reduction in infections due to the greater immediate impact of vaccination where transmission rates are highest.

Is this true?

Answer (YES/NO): NO